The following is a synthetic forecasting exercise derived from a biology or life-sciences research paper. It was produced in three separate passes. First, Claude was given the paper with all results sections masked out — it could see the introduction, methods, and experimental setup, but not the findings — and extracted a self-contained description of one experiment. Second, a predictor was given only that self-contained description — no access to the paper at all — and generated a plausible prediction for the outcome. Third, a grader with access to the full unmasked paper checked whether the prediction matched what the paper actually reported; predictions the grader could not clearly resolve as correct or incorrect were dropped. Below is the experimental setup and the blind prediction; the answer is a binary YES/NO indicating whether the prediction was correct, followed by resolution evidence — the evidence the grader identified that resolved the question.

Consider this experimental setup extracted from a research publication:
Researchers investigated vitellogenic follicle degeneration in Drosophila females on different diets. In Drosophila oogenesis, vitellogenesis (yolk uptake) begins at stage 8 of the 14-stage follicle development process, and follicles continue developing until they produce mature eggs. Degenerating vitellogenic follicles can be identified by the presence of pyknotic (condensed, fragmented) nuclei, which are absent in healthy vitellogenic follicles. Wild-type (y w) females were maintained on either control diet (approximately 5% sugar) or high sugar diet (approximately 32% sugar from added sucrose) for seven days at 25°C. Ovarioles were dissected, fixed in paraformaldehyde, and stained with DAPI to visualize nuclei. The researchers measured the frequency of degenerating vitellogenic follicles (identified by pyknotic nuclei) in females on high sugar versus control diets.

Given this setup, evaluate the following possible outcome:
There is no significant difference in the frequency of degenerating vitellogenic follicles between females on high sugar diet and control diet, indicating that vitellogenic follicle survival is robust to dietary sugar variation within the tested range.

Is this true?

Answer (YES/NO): NO